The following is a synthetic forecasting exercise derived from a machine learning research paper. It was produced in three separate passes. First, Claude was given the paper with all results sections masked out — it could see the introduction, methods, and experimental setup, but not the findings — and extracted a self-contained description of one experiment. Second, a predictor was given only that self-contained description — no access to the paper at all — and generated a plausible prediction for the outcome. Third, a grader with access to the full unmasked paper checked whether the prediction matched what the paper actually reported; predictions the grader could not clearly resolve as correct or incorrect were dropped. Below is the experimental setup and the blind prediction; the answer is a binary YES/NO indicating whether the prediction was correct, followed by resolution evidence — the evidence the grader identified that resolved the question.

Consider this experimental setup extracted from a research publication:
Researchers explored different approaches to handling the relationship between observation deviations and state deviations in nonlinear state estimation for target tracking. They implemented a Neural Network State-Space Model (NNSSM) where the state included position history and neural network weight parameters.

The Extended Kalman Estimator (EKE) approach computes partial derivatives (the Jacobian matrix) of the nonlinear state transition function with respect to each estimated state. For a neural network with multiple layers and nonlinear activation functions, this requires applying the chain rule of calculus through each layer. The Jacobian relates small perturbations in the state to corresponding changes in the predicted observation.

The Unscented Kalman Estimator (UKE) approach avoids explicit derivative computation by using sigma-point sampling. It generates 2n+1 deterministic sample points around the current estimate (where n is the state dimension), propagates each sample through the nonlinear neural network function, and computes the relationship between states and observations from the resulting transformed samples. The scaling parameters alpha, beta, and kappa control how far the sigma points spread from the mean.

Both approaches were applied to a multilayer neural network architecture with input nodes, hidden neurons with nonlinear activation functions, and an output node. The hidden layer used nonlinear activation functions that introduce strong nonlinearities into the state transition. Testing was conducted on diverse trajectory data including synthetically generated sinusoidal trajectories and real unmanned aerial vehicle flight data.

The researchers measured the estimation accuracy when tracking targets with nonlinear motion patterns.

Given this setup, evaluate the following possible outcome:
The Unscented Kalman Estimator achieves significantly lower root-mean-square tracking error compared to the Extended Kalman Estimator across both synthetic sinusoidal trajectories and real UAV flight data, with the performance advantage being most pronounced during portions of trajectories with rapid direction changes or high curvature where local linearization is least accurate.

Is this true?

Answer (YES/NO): NO